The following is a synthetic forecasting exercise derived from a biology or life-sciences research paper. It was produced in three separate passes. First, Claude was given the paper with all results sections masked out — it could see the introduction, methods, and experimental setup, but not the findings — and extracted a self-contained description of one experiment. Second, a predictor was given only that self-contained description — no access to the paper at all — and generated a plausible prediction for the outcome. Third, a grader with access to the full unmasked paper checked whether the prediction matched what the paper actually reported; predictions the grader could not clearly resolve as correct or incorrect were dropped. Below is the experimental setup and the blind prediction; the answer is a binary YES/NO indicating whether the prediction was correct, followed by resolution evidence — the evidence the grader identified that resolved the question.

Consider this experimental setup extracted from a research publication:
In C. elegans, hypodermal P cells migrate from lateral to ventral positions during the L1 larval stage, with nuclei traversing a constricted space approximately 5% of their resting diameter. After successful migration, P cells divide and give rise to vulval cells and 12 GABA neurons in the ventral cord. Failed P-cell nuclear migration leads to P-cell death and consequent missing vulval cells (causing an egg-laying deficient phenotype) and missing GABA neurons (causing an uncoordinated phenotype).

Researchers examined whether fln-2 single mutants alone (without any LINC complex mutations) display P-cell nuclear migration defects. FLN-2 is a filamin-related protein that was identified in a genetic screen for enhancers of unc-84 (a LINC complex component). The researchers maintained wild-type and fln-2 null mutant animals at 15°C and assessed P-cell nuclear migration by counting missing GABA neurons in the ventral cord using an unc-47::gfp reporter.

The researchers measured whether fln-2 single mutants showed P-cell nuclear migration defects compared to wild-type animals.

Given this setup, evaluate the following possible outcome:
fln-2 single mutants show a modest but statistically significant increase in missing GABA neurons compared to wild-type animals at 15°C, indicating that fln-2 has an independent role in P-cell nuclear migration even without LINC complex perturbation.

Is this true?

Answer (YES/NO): YES